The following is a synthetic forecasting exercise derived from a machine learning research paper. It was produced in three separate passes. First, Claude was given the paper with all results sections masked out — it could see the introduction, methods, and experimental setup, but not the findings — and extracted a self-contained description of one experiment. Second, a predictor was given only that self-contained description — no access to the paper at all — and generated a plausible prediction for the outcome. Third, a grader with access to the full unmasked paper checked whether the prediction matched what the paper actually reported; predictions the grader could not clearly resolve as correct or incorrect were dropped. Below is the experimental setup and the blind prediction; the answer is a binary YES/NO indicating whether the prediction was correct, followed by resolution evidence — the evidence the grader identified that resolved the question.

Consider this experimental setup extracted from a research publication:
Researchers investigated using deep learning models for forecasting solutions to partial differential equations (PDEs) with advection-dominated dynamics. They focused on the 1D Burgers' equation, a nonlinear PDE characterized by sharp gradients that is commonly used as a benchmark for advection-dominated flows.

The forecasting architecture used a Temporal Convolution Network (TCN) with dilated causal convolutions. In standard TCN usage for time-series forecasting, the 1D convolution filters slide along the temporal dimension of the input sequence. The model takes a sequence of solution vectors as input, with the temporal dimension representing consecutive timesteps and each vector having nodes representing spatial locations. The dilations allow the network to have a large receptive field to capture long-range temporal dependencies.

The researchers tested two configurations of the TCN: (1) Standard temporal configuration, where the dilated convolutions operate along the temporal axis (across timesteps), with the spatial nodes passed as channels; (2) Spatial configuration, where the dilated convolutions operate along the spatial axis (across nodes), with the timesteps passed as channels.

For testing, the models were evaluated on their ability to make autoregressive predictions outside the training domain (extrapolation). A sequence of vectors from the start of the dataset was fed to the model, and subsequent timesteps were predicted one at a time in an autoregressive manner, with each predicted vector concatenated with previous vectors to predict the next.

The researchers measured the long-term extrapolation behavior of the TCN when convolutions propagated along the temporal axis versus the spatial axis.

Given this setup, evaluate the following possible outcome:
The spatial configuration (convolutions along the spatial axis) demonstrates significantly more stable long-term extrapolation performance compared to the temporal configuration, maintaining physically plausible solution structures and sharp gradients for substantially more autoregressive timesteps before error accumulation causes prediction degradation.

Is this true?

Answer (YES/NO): YES